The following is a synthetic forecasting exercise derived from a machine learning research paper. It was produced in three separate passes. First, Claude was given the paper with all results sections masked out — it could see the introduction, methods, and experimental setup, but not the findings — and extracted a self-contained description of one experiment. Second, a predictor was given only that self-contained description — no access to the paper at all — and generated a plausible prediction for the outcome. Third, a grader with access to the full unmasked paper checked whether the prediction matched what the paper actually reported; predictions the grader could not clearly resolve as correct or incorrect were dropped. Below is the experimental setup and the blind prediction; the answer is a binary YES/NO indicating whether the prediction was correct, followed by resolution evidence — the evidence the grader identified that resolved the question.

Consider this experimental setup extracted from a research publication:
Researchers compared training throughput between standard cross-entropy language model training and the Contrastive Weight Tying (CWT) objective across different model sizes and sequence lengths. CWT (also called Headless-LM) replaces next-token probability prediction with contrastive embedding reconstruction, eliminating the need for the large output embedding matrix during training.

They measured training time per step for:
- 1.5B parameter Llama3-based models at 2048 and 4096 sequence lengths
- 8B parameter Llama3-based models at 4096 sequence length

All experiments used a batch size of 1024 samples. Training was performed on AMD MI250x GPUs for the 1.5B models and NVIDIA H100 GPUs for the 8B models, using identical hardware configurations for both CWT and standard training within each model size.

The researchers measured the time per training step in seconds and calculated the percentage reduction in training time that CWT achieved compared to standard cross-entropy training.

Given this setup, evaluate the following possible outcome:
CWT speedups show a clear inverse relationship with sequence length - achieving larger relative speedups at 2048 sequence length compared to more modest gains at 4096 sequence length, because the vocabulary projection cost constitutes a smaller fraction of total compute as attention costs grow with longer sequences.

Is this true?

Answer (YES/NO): NO